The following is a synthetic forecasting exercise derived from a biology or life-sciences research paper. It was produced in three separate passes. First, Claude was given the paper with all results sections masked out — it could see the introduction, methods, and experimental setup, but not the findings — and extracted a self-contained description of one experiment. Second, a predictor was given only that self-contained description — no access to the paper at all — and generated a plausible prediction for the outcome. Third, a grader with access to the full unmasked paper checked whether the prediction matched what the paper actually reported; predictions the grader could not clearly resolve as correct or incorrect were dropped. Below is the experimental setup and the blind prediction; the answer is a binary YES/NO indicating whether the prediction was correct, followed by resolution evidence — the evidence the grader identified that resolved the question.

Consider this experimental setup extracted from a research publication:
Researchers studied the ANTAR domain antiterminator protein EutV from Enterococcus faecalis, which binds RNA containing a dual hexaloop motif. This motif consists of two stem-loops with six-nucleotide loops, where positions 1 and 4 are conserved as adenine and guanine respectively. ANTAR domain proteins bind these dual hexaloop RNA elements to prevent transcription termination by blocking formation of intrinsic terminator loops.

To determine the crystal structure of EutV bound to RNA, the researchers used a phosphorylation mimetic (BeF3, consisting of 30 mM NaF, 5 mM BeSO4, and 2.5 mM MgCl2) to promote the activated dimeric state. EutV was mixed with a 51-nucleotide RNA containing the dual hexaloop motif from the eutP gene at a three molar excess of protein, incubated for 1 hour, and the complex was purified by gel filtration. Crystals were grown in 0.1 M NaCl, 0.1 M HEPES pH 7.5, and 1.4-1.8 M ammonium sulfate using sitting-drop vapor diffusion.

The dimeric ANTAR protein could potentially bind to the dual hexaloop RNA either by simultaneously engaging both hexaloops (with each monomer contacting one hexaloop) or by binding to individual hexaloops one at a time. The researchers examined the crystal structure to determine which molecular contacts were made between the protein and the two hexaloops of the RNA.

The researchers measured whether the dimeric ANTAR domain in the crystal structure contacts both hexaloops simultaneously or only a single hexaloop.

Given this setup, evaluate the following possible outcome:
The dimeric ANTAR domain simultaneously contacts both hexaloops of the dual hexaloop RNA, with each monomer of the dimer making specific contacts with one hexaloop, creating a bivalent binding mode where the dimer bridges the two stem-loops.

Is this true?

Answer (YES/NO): NO